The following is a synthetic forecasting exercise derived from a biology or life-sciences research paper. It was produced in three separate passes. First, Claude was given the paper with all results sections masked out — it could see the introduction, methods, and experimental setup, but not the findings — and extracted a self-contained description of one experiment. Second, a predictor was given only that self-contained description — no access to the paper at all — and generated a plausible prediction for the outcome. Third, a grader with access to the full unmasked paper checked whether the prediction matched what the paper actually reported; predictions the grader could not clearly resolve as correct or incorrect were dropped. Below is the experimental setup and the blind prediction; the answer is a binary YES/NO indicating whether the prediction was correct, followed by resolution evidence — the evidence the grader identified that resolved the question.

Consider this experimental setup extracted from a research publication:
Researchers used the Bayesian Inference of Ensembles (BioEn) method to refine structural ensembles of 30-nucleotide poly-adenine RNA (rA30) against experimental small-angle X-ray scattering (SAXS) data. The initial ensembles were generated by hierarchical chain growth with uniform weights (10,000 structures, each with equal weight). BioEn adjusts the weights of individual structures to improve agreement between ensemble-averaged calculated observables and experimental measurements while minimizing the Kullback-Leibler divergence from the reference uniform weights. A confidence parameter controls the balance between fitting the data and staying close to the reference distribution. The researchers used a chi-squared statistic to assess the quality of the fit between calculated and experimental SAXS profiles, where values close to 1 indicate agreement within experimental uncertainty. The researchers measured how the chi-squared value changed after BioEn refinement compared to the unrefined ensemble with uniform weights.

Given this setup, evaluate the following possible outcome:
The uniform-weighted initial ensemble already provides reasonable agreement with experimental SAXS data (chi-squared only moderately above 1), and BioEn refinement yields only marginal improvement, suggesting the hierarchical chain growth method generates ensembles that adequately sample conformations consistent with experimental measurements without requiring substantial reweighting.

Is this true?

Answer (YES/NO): NO